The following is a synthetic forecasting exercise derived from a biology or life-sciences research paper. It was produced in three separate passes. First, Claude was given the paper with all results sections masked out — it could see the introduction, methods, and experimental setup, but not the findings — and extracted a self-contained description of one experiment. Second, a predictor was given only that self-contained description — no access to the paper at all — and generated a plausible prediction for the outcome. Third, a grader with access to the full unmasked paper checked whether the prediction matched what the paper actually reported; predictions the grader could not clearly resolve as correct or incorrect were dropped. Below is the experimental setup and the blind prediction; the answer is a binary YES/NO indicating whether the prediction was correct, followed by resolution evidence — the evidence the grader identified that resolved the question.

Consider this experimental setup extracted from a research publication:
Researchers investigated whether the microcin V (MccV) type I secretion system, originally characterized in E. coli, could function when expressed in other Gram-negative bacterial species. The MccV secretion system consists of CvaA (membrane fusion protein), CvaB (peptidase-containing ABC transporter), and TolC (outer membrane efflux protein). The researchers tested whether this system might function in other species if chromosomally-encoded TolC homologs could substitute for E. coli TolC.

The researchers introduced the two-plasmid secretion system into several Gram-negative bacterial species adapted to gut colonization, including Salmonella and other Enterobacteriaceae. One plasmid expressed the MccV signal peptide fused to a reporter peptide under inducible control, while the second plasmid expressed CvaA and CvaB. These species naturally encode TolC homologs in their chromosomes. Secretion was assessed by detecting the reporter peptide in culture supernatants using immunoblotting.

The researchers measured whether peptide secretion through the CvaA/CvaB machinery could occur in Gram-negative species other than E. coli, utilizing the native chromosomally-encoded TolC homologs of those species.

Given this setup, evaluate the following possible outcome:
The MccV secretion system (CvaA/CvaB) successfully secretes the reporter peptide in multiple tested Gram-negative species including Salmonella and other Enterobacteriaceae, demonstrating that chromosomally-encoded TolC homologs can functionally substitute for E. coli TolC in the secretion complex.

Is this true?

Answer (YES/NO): YES